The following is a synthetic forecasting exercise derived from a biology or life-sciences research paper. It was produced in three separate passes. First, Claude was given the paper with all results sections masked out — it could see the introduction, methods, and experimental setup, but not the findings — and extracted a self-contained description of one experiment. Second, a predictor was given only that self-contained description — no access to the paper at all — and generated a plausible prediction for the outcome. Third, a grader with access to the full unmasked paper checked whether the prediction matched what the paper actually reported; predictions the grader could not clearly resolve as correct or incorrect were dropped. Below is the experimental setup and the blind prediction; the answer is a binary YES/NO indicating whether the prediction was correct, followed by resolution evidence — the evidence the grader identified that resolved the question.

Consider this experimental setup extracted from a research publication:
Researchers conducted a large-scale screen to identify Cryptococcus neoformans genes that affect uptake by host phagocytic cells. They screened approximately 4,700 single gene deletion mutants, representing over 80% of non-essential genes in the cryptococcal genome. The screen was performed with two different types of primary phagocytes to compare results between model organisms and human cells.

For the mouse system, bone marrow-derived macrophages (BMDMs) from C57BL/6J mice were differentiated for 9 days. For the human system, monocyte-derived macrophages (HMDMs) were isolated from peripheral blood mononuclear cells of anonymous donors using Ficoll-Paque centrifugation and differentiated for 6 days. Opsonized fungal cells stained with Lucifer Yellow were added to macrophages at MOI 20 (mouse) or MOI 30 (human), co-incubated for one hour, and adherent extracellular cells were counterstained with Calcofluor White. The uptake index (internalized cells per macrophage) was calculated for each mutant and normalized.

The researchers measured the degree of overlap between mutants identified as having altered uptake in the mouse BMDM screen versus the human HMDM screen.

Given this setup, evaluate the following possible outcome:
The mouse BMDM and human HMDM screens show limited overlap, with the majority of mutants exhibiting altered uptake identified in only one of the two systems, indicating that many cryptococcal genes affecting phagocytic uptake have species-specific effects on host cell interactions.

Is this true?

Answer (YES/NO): YES